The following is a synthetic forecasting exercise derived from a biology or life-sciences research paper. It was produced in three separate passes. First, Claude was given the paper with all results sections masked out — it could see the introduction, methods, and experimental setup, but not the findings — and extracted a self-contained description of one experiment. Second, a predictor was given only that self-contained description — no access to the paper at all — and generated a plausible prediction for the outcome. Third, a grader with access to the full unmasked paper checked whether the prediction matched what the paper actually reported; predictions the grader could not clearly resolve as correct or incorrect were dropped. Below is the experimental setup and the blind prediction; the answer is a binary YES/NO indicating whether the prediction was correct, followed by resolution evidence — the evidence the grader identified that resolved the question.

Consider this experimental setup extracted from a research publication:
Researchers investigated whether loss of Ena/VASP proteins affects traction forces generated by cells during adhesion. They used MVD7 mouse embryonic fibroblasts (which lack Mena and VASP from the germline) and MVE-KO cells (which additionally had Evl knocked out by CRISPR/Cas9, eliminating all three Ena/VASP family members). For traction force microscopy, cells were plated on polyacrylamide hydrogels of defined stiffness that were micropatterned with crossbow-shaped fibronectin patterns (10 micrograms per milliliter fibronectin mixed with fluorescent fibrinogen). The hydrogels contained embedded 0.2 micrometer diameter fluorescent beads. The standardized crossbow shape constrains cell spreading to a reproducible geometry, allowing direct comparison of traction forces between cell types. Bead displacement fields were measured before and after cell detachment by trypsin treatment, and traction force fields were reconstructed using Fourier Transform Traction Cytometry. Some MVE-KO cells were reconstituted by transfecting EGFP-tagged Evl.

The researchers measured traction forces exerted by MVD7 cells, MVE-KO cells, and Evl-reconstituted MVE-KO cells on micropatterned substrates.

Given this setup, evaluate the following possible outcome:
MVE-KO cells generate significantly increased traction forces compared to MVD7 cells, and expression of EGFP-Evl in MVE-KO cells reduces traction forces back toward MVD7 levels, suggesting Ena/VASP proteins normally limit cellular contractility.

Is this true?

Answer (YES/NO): NO